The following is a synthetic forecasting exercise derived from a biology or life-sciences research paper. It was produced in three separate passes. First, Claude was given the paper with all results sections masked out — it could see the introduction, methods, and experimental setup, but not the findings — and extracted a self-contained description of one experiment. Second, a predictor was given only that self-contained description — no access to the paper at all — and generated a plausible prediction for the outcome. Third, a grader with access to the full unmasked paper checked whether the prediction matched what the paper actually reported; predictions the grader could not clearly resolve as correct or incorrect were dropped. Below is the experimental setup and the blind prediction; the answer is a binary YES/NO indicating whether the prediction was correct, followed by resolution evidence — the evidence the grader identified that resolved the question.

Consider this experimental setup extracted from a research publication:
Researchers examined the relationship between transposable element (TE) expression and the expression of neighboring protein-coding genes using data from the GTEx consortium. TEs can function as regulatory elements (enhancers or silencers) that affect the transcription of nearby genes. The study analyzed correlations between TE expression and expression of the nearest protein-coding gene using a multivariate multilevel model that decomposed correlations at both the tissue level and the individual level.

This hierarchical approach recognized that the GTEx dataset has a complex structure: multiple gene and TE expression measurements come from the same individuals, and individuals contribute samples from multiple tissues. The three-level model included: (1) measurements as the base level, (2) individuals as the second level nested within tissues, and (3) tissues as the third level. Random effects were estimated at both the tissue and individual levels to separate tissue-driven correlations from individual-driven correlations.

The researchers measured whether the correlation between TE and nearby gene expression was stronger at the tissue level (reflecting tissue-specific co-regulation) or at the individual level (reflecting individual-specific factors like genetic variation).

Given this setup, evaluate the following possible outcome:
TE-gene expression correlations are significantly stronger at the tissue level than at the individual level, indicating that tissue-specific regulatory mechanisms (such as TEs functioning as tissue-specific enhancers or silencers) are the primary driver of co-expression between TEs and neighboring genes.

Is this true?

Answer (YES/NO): YES